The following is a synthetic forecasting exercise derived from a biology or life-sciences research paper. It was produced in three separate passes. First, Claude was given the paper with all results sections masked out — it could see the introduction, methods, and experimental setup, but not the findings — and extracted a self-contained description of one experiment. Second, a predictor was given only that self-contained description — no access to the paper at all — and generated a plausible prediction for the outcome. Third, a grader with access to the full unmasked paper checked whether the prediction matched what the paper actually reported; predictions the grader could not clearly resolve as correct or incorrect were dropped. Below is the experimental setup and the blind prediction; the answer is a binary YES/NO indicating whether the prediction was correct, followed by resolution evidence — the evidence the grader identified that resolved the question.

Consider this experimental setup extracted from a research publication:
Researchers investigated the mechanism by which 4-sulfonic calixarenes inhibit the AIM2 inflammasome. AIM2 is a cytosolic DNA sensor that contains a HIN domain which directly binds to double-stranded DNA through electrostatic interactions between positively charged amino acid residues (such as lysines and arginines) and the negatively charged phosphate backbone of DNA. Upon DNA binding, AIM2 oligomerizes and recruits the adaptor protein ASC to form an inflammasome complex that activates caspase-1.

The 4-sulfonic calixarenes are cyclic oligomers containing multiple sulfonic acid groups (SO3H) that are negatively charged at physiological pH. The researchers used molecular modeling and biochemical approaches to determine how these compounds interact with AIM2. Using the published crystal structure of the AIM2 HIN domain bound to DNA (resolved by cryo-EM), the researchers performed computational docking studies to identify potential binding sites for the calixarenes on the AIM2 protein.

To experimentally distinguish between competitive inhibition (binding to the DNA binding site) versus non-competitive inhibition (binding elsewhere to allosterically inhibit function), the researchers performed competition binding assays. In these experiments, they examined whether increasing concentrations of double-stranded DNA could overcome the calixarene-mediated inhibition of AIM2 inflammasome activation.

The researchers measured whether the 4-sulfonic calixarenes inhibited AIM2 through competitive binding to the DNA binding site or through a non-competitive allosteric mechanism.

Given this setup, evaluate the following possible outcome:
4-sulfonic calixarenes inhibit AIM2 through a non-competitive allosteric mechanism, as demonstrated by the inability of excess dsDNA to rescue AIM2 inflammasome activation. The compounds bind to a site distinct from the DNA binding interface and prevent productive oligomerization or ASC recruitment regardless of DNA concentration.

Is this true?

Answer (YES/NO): NO